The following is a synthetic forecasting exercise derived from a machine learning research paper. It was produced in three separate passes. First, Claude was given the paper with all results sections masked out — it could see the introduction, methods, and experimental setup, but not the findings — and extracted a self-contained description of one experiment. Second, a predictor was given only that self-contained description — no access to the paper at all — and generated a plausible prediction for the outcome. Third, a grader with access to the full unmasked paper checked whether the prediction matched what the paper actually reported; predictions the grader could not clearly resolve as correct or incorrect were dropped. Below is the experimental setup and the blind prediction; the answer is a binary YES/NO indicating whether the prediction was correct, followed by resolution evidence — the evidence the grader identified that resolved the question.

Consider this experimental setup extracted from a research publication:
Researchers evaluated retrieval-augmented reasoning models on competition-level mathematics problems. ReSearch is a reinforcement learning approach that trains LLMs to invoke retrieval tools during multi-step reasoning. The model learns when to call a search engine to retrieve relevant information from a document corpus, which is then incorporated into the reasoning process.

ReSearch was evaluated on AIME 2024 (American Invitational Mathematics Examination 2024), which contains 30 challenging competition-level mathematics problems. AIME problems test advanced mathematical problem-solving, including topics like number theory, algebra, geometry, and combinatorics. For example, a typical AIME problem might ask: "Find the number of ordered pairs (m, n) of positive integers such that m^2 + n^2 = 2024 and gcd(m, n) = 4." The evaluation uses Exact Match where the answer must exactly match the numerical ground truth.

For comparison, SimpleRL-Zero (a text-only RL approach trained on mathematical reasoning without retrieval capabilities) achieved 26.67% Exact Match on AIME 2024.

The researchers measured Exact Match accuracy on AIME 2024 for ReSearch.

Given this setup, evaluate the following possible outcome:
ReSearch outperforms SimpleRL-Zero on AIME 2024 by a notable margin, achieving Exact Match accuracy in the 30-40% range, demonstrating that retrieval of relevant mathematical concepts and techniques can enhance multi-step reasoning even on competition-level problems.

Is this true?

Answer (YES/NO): NO